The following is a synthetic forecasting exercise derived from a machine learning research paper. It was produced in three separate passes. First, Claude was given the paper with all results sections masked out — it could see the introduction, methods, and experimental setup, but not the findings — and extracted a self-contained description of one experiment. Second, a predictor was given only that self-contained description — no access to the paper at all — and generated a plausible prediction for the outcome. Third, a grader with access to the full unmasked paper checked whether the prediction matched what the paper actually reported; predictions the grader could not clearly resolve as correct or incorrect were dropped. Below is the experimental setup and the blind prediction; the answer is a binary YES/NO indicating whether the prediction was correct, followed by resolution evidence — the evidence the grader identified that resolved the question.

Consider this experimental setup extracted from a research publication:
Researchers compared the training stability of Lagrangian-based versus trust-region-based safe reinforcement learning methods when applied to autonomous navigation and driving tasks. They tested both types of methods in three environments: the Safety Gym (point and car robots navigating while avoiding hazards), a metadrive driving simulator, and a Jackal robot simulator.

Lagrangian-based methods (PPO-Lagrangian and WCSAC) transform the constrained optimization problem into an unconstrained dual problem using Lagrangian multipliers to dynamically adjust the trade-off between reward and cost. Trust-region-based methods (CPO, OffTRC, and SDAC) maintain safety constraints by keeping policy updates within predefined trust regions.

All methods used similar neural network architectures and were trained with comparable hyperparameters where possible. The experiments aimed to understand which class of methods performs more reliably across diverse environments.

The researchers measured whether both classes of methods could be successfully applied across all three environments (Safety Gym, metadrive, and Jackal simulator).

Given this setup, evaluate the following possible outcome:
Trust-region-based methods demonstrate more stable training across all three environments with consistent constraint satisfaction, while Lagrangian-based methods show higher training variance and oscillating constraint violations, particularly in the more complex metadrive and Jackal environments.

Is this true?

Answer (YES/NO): NO